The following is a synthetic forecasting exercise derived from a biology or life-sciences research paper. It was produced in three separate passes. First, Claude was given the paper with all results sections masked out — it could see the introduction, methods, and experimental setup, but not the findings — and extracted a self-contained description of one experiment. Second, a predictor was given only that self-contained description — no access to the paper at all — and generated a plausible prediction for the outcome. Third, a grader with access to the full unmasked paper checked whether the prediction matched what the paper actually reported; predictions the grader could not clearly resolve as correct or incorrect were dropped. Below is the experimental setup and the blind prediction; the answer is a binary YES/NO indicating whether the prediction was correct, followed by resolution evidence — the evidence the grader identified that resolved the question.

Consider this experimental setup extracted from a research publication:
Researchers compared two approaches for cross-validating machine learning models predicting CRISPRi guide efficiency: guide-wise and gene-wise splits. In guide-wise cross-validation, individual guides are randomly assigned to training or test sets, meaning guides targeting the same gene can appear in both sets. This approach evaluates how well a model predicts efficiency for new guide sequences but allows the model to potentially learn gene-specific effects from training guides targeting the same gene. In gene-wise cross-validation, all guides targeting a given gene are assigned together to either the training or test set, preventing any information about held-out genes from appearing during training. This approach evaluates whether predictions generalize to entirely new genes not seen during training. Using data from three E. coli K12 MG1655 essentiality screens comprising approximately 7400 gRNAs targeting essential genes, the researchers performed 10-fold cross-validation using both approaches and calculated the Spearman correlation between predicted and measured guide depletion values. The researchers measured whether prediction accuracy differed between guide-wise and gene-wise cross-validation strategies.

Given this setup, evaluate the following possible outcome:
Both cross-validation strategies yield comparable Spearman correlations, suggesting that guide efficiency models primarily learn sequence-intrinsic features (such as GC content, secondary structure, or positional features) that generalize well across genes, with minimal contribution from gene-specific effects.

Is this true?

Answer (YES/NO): NO